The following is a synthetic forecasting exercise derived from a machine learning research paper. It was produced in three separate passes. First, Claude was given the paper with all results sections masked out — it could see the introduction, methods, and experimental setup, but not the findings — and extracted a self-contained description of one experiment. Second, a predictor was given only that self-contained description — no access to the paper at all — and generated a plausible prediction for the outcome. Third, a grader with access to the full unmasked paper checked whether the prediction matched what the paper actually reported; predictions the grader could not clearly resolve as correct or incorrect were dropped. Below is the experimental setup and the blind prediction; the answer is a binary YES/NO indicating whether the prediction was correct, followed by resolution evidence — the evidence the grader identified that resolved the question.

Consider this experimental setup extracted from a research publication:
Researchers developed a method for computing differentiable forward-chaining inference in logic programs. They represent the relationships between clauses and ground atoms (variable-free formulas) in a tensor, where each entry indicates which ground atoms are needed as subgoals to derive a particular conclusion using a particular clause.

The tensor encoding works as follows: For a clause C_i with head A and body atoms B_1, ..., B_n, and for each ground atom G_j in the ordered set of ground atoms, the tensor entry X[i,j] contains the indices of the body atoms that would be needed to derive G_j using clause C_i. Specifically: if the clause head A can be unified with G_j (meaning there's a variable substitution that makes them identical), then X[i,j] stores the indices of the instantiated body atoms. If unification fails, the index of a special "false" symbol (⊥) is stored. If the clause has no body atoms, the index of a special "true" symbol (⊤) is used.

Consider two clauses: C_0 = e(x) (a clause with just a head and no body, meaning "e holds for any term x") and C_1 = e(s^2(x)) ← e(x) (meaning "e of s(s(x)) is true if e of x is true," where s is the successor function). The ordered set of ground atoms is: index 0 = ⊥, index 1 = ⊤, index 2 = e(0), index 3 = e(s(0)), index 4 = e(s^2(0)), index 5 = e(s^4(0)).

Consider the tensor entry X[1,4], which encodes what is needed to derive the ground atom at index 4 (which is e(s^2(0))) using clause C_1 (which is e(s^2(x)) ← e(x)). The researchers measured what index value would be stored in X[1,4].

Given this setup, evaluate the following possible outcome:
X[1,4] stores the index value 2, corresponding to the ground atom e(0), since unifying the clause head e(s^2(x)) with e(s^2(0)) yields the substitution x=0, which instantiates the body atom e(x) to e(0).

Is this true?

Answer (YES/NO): YES